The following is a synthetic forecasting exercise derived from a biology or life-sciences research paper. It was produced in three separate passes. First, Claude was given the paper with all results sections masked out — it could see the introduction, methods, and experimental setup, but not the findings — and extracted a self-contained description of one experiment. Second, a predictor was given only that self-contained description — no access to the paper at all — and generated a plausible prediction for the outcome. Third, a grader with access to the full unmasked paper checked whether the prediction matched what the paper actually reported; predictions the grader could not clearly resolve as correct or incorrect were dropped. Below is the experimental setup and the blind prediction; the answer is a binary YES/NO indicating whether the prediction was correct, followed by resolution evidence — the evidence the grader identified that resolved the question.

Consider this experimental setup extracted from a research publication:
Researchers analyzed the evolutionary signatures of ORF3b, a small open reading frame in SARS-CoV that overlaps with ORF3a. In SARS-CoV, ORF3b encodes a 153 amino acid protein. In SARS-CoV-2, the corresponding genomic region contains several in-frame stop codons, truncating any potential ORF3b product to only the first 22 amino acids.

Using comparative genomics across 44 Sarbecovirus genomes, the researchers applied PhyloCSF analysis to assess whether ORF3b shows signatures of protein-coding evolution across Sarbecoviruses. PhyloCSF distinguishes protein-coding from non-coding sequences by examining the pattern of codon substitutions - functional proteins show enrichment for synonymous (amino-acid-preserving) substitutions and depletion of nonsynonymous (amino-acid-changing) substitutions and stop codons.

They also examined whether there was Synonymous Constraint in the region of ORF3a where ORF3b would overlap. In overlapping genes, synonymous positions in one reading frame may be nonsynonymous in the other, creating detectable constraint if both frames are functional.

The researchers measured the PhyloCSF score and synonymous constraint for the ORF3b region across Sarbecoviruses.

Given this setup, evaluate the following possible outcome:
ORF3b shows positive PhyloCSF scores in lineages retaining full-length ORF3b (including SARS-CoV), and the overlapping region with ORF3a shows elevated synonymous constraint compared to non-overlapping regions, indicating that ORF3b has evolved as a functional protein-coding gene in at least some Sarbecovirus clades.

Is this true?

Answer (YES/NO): NO